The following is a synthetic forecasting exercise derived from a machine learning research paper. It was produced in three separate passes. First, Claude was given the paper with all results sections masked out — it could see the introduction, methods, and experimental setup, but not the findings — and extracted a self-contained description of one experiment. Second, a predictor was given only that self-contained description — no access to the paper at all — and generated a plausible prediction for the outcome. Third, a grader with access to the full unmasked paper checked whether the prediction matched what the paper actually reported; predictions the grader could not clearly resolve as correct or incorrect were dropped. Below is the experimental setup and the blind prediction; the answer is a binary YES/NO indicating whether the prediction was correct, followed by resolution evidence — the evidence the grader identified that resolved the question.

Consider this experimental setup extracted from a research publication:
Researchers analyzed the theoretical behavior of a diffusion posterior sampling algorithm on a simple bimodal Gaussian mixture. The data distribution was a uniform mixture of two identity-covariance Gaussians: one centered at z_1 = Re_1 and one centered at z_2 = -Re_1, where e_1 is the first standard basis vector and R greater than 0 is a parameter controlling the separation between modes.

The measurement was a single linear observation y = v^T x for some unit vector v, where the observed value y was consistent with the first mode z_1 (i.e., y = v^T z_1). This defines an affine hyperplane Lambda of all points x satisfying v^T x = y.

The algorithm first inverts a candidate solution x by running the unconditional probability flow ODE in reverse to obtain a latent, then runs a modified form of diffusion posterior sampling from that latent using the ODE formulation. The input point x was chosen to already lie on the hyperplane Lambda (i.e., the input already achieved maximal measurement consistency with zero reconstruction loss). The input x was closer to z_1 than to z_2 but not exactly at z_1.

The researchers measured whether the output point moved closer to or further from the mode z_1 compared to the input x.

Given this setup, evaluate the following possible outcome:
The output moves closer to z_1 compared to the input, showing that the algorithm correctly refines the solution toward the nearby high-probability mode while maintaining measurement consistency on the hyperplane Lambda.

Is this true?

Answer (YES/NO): YES